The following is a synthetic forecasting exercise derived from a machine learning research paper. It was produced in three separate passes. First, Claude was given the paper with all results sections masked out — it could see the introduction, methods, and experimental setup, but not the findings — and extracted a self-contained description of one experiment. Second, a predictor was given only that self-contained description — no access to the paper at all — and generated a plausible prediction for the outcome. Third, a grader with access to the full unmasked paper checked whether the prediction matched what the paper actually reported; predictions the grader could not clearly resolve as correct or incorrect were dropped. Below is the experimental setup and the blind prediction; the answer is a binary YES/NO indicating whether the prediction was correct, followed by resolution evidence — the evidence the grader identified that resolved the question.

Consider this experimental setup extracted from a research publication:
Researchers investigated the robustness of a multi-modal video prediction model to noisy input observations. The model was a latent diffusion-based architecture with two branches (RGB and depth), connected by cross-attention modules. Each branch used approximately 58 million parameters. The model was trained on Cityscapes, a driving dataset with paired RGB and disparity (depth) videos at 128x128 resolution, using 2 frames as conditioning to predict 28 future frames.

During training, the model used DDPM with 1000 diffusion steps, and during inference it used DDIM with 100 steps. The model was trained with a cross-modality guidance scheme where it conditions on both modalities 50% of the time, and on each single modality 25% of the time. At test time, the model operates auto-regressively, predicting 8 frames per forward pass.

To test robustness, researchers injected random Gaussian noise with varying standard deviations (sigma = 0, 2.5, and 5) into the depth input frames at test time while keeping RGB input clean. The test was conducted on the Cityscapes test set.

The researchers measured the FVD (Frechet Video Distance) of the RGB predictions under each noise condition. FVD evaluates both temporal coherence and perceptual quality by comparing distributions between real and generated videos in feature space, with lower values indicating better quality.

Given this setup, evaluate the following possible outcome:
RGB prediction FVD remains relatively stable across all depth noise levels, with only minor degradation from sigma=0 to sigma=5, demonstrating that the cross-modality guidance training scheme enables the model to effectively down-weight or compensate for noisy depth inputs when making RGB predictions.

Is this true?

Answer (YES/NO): YES